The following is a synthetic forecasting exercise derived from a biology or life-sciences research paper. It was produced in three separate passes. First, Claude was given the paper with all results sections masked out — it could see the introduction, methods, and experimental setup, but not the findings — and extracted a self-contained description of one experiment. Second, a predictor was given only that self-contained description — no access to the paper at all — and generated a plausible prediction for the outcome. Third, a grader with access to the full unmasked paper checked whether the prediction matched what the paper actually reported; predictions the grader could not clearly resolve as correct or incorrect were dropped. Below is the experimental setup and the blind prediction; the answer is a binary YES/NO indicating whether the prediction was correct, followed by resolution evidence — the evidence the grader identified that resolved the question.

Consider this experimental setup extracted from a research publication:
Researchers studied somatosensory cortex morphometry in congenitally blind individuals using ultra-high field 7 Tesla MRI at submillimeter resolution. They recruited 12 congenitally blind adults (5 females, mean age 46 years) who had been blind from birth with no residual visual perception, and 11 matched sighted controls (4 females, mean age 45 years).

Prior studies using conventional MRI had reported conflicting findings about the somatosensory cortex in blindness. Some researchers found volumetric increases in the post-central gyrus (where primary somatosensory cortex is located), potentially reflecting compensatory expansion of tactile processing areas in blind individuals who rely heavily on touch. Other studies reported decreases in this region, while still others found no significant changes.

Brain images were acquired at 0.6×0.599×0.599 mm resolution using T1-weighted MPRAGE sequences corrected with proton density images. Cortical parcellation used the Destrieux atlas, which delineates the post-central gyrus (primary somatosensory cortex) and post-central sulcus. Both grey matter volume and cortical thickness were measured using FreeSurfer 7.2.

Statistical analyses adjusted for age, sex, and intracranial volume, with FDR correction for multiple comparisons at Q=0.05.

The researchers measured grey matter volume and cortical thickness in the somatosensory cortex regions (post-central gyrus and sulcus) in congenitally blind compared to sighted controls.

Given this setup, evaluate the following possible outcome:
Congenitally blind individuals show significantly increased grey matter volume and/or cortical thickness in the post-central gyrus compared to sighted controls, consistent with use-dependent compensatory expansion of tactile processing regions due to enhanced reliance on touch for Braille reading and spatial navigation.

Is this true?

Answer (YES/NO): NO